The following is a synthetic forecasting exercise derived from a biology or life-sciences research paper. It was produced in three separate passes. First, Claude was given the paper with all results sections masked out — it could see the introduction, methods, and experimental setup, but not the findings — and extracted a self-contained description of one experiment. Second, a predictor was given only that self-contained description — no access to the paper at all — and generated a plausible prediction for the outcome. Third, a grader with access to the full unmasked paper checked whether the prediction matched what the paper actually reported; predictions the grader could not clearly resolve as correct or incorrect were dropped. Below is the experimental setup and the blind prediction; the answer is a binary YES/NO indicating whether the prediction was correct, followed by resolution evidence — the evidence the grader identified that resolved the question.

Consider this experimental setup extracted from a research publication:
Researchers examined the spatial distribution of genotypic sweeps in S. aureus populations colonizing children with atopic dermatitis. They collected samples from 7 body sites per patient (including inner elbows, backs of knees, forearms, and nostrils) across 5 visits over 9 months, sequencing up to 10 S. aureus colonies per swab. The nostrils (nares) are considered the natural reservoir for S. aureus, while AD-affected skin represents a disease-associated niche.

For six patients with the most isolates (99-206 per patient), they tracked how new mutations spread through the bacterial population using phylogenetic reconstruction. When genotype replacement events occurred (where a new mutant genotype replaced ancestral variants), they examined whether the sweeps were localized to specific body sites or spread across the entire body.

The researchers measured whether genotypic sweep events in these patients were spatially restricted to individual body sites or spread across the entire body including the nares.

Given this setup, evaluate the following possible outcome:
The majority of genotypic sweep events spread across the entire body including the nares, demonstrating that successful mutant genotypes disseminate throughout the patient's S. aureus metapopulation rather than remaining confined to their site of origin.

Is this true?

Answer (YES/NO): YES